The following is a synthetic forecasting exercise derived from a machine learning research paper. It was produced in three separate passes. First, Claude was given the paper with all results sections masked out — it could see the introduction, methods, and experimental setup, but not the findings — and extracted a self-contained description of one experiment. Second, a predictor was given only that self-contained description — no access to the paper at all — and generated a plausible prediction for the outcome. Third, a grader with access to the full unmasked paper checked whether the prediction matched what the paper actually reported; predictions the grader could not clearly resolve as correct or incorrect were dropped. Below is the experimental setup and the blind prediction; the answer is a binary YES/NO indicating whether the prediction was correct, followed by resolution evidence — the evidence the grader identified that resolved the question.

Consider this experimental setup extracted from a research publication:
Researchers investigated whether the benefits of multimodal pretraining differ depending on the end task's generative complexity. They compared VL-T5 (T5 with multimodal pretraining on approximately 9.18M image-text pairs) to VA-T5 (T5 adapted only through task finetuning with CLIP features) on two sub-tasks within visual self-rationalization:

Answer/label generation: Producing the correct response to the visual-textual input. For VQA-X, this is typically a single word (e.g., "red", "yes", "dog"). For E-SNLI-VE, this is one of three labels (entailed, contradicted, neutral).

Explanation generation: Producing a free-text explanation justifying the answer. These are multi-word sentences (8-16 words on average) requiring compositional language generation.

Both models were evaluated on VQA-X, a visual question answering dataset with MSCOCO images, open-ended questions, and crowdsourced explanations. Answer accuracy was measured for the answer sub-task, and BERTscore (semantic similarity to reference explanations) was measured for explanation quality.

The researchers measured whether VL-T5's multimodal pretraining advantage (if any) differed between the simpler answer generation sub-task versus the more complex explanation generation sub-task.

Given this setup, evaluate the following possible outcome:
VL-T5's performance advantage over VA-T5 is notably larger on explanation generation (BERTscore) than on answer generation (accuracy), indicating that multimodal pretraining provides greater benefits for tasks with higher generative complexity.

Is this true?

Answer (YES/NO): NO